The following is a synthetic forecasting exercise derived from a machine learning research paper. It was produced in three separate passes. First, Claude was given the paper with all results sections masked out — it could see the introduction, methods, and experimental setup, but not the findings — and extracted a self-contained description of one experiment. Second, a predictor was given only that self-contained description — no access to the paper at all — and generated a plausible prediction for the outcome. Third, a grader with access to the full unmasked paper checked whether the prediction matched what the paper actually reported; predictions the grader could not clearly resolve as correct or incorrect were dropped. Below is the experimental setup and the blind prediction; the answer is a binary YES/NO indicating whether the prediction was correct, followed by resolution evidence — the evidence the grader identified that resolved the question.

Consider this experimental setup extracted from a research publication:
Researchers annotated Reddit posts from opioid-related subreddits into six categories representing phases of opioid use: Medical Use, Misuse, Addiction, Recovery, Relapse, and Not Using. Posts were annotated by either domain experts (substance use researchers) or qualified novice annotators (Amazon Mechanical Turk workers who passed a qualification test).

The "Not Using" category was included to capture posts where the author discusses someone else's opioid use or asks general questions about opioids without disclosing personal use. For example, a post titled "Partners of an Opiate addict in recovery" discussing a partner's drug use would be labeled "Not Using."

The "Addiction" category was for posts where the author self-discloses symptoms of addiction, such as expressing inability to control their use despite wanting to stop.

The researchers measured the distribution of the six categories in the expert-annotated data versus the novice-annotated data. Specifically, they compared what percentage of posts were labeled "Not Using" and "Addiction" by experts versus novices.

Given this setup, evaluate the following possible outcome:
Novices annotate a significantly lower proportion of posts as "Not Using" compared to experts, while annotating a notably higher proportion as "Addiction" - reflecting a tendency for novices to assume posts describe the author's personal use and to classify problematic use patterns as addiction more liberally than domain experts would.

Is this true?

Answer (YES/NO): YES